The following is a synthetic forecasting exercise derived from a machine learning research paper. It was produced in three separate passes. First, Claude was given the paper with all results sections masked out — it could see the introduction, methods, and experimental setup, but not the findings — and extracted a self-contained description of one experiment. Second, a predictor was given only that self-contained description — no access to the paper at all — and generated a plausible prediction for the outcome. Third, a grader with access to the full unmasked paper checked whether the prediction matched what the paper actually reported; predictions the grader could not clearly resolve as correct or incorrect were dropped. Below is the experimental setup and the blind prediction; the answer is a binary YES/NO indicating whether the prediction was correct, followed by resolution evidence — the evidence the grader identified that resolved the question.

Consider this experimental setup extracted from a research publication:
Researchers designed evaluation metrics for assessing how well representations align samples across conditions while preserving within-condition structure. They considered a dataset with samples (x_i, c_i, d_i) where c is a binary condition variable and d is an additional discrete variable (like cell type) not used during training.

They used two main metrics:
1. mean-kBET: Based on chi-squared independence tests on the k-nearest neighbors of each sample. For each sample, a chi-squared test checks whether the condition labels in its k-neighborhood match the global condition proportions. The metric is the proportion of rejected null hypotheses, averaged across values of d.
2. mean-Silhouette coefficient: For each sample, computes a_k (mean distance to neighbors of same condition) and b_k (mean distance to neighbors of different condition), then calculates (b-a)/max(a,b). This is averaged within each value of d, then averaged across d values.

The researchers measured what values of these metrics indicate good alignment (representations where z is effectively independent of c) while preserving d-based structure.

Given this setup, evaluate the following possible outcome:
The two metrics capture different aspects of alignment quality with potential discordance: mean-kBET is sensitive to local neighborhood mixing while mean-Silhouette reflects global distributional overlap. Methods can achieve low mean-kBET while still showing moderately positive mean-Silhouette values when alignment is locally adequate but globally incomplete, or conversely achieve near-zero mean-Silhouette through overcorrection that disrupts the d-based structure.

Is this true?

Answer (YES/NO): NO